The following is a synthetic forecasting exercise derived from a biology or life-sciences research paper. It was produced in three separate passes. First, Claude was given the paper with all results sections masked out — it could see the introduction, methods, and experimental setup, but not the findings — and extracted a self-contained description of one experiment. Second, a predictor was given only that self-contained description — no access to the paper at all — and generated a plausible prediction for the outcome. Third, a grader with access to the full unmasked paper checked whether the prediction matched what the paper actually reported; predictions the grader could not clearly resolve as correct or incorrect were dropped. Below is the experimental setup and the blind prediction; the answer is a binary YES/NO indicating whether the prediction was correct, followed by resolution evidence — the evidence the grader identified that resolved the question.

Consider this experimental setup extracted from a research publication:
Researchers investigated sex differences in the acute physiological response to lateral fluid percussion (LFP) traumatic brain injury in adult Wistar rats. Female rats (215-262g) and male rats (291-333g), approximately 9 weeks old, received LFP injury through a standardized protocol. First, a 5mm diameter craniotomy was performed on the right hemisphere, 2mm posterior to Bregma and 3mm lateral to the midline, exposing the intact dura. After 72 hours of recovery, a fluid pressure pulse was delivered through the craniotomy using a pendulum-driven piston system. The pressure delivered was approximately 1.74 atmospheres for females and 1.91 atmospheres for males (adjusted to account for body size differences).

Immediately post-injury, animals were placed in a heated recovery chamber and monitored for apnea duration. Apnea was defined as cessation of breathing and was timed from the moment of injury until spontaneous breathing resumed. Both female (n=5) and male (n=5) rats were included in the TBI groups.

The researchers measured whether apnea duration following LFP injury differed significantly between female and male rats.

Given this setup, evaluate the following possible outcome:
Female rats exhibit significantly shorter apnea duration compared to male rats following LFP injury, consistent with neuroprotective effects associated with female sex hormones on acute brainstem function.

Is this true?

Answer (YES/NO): NO